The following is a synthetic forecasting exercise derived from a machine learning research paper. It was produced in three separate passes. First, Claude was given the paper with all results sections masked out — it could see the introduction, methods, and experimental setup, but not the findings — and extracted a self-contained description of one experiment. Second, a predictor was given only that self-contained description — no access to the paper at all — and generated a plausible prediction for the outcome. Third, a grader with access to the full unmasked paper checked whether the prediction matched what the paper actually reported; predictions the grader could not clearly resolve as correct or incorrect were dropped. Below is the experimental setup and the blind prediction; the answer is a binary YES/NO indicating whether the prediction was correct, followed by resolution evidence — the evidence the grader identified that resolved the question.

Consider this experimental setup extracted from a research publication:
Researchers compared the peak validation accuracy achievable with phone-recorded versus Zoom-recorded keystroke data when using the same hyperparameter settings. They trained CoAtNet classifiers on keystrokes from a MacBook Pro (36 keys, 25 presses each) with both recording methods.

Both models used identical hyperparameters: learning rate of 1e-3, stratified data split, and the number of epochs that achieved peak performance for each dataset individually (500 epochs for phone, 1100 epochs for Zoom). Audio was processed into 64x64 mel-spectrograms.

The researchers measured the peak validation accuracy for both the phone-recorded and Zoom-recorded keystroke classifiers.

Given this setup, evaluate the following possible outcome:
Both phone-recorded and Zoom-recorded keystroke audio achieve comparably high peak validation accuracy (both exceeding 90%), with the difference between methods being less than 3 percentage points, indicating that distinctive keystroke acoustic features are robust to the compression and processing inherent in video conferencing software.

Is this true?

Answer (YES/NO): NO